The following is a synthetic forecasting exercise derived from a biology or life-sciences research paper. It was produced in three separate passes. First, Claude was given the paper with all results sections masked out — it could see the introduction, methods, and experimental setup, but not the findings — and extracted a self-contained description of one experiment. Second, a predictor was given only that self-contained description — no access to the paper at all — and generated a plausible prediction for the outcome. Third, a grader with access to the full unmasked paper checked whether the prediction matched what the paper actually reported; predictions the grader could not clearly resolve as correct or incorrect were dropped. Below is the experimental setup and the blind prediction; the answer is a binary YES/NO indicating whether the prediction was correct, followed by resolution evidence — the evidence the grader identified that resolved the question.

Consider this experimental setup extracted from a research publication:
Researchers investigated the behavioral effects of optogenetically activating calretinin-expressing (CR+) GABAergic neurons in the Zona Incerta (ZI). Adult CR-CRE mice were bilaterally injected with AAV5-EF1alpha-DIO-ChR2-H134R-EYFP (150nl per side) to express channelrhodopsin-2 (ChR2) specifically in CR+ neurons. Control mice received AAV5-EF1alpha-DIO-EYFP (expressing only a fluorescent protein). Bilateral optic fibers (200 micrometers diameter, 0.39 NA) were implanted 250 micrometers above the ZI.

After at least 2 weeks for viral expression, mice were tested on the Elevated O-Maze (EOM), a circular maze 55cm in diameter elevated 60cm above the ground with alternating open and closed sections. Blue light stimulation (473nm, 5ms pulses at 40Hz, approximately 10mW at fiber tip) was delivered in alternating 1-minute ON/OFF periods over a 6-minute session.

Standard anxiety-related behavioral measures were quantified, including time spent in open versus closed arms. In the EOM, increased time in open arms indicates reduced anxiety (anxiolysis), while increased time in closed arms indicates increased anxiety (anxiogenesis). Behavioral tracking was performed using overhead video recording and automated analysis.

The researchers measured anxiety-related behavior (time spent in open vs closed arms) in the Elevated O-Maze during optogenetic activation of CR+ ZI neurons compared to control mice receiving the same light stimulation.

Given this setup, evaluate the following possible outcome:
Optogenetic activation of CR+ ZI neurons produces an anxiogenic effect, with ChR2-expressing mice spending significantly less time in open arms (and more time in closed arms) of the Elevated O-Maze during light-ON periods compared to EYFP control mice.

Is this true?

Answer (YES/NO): NO